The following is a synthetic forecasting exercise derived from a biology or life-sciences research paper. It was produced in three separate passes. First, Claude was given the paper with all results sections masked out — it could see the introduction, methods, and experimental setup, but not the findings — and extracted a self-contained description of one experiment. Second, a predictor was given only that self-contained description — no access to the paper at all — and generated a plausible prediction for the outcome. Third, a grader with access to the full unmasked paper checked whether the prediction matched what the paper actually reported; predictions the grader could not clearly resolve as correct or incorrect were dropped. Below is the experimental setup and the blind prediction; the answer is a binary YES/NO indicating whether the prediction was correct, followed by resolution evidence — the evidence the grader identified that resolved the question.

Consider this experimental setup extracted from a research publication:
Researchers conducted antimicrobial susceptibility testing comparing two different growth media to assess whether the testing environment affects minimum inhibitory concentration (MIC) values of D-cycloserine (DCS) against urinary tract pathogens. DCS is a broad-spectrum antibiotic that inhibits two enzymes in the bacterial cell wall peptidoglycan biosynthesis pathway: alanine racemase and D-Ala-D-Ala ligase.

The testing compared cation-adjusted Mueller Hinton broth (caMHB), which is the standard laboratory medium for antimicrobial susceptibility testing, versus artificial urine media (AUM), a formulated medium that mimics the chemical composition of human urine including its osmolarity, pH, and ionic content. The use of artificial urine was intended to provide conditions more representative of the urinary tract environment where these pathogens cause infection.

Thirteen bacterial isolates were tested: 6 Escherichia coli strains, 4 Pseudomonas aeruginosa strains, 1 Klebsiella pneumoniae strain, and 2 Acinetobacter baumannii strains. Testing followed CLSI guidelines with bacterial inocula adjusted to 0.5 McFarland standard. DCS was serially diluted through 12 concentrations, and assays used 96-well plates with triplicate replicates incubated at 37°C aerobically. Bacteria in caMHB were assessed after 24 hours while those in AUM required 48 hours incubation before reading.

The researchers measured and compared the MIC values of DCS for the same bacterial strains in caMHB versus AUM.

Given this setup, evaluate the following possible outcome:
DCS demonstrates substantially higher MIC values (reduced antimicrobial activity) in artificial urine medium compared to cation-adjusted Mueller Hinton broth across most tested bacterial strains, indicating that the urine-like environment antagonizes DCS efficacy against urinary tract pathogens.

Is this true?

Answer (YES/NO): YES